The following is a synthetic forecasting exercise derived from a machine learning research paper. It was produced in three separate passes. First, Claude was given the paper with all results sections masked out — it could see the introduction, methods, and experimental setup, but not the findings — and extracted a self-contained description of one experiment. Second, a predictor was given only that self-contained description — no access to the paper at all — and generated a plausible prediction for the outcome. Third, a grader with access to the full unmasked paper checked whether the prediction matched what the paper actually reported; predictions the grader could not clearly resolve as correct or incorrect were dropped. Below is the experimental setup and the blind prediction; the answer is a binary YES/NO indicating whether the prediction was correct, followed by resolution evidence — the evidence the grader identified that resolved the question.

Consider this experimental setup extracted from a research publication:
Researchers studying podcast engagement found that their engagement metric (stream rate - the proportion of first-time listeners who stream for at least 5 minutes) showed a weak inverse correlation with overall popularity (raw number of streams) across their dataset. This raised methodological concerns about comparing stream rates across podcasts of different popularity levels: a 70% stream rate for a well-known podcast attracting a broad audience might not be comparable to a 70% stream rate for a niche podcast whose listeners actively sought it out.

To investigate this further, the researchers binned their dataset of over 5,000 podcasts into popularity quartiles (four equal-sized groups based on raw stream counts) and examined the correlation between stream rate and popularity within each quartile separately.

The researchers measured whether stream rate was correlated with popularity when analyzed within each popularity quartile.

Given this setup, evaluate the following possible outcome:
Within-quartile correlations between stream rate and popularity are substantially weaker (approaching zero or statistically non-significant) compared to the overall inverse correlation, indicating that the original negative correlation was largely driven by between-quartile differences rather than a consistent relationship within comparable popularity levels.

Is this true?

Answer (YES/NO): YES